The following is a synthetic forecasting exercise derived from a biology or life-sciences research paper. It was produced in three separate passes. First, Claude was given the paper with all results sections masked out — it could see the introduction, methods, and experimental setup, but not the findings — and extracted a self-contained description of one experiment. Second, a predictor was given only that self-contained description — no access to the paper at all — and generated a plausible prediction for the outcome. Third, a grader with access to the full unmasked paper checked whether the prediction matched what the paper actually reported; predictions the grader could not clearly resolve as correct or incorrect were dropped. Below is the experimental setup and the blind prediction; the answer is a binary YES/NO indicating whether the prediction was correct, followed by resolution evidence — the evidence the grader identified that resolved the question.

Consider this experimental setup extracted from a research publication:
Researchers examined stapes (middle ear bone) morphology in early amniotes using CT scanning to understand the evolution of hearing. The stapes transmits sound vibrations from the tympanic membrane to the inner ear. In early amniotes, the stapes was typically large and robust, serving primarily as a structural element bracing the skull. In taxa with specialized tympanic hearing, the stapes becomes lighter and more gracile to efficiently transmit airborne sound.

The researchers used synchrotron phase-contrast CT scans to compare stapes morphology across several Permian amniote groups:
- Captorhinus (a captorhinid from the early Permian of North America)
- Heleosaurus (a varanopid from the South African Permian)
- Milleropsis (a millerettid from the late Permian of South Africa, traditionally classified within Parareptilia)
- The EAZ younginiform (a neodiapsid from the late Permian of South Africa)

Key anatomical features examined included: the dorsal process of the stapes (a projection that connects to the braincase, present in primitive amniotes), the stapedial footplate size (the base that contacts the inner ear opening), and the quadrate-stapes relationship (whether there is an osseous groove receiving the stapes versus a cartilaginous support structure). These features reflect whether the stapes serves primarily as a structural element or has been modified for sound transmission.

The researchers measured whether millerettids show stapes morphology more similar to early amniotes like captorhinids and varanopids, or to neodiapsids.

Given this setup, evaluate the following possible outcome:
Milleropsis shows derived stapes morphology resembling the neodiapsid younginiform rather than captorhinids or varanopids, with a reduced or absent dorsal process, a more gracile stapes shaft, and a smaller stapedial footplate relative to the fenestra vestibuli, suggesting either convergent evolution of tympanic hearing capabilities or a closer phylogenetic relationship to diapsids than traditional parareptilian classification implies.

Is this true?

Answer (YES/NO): YES